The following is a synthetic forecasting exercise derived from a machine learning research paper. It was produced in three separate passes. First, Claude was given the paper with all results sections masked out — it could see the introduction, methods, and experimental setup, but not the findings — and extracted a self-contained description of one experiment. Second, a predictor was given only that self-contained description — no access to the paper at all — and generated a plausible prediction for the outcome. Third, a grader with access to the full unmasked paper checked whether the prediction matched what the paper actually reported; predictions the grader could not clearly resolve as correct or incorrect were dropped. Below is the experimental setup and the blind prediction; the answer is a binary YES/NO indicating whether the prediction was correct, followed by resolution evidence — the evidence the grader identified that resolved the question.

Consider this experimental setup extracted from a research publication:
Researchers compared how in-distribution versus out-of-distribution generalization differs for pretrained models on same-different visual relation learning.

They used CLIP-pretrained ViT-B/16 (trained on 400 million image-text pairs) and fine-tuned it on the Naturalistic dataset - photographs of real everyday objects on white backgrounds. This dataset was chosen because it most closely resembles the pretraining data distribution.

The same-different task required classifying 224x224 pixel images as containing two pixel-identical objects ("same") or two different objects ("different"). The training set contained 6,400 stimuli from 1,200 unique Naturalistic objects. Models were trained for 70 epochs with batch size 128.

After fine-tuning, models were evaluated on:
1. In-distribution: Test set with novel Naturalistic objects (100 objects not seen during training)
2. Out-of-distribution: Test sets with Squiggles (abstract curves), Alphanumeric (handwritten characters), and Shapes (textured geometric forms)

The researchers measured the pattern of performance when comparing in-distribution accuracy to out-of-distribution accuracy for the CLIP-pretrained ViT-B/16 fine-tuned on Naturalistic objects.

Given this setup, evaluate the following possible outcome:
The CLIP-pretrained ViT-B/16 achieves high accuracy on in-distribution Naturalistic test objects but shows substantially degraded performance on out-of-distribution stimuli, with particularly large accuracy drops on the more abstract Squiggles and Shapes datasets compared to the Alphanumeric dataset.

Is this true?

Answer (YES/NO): NO